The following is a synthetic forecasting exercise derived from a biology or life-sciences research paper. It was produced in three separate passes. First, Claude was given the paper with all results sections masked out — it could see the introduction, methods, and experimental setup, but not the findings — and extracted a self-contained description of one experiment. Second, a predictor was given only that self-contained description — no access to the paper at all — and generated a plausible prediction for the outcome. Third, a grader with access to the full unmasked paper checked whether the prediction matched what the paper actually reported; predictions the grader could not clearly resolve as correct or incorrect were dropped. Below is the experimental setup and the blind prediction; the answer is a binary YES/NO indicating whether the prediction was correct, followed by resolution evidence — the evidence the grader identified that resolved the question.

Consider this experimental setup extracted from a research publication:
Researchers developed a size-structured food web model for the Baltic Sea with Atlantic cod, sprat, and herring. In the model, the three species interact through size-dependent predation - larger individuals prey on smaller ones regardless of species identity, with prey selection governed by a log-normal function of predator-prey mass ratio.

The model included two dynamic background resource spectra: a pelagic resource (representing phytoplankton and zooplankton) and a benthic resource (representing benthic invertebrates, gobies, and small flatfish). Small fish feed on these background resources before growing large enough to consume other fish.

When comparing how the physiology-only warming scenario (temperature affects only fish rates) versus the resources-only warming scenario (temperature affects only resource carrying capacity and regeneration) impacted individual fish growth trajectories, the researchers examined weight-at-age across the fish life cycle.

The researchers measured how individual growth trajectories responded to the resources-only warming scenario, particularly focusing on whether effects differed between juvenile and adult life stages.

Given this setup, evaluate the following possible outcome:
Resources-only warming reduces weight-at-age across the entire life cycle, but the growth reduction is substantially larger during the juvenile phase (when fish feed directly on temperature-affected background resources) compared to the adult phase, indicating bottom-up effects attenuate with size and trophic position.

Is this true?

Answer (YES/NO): YES